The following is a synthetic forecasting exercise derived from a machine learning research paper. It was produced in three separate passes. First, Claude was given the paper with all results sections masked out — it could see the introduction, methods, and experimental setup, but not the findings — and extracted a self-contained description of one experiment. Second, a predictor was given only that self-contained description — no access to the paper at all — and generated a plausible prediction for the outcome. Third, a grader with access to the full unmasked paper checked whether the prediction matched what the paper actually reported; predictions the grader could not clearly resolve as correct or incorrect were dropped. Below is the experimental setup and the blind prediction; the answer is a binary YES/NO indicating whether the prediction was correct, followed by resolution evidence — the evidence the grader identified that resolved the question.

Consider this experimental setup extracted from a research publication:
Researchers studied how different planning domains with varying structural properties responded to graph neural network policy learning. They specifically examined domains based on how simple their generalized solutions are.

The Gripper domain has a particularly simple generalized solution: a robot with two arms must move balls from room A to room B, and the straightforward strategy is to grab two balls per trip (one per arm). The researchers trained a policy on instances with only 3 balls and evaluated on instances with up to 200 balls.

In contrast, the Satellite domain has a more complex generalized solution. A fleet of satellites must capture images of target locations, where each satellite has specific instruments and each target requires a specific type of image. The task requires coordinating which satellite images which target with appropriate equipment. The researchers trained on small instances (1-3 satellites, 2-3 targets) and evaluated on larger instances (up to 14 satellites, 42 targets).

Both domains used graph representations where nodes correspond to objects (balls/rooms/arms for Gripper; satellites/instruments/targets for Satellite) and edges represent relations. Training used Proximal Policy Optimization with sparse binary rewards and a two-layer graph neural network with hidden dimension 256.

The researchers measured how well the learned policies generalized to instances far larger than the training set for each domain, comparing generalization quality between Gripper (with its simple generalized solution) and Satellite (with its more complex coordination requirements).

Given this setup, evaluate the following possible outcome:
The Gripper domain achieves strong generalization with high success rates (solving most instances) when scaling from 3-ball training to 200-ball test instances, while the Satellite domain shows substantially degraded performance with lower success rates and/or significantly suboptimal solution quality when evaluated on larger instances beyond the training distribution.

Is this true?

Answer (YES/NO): NO